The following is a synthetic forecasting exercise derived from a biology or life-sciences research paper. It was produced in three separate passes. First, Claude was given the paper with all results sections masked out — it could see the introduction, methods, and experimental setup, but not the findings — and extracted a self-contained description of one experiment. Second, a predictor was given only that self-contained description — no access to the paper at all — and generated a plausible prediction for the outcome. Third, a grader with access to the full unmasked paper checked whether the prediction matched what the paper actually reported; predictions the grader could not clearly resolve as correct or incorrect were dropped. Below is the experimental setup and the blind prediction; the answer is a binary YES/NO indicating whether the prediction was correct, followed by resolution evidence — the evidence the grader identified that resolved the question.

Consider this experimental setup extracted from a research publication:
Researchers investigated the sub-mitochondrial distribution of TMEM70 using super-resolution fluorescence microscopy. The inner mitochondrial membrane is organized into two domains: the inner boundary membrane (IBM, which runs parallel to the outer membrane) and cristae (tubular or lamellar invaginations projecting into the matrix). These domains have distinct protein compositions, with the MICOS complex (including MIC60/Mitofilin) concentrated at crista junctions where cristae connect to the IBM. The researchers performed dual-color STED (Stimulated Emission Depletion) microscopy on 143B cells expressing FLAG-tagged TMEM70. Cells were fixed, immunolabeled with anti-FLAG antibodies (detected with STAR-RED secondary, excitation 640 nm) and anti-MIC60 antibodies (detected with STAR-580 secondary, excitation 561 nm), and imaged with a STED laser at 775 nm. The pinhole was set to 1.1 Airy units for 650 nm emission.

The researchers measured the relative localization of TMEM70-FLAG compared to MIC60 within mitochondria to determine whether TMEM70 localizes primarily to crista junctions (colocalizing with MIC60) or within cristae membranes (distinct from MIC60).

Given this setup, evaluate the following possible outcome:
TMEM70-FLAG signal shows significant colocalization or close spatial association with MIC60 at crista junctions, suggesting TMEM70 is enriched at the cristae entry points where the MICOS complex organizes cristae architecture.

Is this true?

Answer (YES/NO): NO